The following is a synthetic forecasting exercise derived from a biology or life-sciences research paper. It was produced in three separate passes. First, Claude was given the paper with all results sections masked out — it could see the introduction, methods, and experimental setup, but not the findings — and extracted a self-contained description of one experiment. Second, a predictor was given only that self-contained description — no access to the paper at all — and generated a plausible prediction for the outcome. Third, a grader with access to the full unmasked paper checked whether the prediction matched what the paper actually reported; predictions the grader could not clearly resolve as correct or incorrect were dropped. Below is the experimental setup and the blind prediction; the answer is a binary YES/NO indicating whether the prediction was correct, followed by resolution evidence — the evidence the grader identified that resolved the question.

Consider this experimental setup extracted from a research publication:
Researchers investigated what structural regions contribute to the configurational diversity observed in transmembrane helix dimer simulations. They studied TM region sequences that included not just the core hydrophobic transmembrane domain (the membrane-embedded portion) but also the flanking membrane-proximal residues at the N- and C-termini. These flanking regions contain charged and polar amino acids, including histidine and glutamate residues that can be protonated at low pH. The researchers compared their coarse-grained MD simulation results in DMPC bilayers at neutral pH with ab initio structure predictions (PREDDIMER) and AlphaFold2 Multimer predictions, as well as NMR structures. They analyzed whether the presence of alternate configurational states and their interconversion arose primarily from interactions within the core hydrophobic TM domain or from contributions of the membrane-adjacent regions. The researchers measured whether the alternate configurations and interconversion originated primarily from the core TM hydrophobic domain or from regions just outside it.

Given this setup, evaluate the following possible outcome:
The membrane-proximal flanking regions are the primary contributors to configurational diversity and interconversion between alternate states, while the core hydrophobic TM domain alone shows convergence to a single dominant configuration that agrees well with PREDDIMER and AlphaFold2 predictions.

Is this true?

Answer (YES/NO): NO